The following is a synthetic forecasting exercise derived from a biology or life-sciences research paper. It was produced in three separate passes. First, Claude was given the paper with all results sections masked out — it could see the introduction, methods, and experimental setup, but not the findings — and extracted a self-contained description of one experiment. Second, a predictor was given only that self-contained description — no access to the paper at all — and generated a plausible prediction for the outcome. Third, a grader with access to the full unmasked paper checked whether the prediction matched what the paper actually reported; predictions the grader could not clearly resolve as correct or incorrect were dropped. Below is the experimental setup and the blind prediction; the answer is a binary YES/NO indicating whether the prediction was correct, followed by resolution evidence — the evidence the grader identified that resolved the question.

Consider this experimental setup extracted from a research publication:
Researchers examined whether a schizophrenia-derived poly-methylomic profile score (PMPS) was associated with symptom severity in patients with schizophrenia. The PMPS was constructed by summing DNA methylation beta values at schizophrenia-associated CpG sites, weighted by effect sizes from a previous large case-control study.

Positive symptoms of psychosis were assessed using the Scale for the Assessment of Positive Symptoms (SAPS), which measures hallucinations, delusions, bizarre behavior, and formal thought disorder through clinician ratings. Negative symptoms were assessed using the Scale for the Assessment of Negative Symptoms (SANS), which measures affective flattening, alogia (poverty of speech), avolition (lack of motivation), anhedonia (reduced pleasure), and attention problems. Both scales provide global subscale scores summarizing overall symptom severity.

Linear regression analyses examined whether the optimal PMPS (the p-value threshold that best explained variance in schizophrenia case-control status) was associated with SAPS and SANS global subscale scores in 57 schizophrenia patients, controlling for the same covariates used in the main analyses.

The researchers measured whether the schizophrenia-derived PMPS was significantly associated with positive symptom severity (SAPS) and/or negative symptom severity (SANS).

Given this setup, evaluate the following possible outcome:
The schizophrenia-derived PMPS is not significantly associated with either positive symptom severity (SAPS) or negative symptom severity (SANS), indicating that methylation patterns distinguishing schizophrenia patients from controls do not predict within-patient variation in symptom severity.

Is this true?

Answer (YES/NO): YES